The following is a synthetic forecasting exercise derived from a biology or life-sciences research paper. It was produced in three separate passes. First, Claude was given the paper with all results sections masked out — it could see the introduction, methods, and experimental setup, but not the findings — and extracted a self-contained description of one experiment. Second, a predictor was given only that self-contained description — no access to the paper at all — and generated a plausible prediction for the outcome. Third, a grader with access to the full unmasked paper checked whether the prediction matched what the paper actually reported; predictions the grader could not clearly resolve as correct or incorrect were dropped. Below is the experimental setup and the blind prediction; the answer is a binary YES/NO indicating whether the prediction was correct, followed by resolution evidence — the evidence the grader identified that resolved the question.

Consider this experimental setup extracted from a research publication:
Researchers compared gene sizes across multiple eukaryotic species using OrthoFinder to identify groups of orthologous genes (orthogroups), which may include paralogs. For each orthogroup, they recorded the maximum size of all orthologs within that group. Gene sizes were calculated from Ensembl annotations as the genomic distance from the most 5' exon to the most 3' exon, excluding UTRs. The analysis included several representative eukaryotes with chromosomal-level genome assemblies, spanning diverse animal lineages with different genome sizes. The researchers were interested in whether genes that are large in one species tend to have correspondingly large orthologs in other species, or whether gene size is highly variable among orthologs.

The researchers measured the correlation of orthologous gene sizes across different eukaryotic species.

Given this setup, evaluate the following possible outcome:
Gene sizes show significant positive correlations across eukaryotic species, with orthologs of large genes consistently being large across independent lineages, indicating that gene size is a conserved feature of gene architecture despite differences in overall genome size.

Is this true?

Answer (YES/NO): YES